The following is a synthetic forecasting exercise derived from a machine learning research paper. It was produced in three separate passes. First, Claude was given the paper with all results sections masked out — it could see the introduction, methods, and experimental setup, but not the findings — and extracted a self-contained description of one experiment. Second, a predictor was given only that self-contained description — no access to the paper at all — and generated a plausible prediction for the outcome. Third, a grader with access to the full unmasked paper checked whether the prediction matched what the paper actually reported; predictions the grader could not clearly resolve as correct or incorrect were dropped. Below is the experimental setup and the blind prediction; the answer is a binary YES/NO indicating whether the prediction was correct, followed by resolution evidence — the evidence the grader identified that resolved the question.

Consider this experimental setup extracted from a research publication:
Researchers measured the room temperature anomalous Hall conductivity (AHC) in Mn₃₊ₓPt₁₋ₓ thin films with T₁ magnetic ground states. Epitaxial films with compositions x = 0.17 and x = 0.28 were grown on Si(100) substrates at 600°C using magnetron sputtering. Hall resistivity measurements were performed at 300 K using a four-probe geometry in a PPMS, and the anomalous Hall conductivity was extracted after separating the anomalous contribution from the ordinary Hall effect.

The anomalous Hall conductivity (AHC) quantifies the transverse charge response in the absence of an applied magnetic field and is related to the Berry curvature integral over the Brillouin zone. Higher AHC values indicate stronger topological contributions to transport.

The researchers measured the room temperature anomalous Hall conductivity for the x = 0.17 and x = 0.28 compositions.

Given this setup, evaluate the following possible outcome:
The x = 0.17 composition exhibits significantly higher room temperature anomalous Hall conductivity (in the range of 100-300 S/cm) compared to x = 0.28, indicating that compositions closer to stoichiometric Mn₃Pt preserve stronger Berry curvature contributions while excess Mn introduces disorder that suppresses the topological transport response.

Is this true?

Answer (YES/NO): NO